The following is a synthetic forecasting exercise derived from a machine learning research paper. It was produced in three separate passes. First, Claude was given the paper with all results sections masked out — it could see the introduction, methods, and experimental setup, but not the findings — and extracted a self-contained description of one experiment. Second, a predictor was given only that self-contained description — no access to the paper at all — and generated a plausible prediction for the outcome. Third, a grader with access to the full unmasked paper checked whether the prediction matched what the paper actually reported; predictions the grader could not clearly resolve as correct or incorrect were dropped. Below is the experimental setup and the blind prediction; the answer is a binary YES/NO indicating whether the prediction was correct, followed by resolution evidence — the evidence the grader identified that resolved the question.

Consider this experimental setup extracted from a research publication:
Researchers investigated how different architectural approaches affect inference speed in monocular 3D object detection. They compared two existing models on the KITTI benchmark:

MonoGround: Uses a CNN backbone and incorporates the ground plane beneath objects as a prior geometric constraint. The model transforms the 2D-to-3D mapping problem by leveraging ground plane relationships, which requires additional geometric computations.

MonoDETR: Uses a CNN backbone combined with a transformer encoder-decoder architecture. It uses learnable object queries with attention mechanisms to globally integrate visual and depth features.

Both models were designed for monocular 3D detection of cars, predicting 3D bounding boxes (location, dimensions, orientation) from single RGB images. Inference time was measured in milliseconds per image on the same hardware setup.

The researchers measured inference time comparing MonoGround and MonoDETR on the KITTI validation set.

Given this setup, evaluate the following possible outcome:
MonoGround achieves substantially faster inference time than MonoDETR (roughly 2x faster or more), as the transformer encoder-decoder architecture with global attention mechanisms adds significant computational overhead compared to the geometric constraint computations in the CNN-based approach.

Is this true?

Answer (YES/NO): NO